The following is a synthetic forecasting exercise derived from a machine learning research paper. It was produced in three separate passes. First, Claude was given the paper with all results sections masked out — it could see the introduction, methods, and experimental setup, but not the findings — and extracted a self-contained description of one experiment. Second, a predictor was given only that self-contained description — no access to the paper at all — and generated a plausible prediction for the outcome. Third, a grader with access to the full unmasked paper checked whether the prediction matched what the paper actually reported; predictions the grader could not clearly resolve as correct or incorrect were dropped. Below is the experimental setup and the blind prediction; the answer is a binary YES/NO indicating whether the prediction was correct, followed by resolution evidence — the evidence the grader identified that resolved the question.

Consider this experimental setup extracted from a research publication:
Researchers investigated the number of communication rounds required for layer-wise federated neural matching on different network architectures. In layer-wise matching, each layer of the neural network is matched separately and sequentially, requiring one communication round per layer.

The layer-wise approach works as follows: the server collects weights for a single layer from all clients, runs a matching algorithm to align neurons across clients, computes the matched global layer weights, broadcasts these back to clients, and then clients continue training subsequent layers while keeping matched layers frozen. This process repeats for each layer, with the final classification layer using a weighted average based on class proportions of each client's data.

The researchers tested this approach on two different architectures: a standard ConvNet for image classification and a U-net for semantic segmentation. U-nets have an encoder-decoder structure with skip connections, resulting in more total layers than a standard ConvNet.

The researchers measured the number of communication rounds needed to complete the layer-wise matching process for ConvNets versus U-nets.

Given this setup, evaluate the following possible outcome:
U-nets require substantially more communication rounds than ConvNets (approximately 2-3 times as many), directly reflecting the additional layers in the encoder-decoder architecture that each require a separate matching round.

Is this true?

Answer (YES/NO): NO